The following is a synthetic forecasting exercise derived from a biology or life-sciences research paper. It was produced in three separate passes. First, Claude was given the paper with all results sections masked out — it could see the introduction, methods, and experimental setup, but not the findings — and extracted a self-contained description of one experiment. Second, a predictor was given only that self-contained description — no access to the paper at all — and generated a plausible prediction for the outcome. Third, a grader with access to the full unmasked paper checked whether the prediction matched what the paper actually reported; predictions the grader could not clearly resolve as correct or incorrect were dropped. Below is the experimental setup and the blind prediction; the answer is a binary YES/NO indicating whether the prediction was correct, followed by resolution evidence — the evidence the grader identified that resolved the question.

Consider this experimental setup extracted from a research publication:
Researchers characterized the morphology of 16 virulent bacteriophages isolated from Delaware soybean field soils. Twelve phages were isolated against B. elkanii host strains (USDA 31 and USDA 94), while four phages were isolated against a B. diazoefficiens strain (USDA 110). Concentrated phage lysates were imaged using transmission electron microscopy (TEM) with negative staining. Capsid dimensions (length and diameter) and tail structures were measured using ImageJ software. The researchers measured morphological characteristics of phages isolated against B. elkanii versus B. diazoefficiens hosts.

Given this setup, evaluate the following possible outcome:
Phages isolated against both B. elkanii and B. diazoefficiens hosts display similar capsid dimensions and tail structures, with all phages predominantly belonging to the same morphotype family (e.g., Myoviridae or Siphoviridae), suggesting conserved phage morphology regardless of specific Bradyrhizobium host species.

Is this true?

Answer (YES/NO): NO